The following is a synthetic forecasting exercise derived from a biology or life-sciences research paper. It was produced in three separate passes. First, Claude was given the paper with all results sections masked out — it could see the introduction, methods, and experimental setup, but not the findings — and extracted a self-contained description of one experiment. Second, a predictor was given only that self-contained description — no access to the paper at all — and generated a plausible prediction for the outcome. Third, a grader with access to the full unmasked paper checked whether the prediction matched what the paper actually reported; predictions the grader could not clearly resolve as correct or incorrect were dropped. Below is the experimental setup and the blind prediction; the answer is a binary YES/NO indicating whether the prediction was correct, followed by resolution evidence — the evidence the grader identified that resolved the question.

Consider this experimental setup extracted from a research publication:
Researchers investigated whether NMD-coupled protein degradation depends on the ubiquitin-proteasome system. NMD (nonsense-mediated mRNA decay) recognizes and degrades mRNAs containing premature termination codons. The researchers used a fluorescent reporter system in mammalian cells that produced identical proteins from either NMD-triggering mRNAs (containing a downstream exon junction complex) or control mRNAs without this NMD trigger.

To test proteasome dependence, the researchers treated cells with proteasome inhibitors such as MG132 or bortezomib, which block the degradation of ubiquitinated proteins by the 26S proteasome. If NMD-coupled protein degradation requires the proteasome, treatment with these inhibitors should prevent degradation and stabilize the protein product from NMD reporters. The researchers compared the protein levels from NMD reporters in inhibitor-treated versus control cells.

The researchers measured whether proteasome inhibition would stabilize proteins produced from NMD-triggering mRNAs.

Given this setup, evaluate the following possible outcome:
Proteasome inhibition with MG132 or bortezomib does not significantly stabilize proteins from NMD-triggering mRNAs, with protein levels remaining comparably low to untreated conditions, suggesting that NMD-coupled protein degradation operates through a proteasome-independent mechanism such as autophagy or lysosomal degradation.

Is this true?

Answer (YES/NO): NO